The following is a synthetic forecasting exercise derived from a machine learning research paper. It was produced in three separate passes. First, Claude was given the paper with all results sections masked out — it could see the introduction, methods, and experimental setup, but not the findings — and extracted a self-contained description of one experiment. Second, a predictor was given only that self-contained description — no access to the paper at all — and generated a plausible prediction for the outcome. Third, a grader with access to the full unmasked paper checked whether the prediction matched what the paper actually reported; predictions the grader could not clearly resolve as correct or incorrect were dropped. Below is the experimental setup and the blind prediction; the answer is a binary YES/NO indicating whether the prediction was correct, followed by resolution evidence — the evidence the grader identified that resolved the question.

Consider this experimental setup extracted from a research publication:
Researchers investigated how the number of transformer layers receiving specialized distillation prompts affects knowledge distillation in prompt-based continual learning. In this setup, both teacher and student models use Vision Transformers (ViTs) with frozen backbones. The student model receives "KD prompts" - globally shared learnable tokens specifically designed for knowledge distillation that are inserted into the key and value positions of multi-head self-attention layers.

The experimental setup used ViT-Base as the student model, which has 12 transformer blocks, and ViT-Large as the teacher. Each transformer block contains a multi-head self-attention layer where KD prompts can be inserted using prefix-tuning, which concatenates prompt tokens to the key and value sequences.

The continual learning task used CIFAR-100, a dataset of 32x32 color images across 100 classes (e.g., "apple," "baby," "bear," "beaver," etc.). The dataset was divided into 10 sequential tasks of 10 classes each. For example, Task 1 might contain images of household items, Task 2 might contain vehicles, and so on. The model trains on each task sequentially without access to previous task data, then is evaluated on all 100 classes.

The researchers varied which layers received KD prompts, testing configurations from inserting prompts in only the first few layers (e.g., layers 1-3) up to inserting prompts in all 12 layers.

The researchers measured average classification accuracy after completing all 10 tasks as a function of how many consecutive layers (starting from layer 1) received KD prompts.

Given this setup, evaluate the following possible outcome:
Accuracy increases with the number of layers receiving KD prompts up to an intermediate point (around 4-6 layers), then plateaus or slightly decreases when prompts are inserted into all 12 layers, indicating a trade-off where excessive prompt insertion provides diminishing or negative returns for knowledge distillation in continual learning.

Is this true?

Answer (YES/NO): NO